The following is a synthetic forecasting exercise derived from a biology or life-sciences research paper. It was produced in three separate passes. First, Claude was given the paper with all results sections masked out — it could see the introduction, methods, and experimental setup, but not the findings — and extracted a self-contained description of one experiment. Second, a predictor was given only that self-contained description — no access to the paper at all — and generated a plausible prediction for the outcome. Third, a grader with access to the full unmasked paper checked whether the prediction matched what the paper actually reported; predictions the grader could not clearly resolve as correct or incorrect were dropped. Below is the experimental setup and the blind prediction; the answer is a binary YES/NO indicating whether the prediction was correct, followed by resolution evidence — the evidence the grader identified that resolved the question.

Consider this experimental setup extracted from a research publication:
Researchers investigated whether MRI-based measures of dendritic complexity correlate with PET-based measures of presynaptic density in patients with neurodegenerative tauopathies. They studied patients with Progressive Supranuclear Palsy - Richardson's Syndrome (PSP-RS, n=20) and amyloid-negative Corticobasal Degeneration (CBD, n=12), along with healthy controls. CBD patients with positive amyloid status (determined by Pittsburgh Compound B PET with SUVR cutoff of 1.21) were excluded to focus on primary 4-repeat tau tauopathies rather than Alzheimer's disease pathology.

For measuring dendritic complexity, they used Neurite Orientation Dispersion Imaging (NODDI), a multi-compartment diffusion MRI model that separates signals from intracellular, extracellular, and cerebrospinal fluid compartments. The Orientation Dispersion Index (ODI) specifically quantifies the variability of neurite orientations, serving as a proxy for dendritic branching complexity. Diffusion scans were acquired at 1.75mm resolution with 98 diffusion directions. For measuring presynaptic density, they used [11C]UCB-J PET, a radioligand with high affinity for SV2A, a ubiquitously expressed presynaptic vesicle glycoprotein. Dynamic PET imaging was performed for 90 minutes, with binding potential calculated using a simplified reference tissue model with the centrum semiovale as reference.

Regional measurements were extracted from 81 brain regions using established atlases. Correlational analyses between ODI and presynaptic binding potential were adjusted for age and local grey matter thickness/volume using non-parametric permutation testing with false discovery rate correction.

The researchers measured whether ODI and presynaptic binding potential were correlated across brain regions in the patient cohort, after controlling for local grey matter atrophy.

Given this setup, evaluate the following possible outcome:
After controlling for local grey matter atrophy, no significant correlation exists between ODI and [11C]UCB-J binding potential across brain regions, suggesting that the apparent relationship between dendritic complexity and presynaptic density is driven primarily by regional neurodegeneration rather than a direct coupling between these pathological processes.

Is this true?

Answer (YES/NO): NO